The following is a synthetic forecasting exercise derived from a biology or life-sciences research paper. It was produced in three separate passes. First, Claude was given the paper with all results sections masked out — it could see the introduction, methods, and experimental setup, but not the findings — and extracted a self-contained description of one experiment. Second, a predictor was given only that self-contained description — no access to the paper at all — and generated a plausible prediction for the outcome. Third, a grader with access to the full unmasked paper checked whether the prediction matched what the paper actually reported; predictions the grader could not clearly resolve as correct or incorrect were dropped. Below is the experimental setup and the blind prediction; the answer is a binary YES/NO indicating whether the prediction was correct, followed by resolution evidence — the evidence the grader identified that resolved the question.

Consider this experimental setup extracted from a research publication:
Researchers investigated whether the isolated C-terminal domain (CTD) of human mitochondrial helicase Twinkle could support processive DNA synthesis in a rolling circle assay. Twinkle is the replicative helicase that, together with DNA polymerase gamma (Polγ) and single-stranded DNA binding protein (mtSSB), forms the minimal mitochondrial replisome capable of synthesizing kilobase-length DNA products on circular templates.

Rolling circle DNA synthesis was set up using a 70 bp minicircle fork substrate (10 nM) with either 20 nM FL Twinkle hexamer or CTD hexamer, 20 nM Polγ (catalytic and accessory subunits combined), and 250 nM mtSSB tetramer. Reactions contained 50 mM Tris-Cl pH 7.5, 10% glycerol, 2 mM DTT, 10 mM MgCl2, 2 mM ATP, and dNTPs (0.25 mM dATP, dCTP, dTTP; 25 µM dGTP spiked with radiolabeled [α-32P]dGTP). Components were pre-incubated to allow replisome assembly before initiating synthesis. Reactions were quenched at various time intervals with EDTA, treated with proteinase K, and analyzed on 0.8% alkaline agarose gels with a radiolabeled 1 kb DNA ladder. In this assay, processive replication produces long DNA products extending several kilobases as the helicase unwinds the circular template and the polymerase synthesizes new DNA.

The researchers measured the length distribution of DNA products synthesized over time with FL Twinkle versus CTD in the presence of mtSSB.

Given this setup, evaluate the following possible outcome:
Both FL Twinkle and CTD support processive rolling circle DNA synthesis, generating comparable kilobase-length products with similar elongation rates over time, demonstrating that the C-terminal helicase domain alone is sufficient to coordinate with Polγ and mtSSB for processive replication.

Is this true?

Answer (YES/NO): NO